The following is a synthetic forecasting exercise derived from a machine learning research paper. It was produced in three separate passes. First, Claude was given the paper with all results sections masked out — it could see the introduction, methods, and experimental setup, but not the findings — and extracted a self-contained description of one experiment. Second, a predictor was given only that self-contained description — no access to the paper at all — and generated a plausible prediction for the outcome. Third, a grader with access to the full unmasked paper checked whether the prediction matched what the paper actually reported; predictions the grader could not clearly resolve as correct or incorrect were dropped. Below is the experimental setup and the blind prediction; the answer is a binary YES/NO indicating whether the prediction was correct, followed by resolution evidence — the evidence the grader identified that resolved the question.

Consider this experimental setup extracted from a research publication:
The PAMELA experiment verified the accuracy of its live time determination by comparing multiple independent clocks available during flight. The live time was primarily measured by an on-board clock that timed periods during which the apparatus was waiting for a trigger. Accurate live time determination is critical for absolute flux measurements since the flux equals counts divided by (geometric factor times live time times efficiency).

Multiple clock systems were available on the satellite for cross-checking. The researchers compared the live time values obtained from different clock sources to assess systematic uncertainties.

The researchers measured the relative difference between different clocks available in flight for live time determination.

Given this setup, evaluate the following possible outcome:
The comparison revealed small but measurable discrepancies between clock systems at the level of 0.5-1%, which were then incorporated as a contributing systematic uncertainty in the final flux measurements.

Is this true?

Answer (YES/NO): NO